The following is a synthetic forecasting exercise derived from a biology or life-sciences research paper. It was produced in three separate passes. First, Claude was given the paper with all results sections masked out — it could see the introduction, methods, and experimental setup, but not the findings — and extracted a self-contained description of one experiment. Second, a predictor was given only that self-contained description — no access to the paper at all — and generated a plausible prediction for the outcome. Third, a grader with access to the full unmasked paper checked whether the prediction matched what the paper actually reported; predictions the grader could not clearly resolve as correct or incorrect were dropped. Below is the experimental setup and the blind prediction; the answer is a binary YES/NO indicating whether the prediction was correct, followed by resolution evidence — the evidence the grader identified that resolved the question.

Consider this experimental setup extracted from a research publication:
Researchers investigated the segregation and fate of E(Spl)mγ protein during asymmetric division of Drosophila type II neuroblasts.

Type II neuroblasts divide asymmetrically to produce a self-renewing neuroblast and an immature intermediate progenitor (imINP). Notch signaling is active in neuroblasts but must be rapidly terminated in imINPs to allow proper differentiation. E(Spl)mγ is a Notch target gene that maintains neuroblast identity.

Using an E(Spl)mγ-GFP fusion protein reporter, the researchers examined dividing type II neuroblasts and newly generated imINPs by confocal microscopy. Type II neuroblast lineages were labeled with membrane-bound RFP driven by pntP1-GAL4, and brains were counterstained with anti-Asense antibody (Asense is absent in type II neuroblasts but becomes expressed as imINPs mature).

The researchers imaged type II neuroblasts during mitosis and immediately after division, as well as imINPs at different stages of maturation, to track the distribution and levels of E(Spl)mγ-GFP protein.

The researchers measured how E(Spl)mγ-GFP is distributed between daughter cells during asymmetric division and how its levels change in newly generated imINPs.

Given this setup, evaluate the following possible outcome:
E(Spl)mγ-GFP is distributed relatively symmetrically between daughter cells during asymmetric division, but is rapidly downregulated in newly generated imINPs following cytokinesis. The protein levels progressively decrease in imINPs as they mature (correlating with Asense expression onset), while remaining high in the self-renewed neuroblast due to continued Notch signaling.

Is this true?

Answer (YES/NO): YES